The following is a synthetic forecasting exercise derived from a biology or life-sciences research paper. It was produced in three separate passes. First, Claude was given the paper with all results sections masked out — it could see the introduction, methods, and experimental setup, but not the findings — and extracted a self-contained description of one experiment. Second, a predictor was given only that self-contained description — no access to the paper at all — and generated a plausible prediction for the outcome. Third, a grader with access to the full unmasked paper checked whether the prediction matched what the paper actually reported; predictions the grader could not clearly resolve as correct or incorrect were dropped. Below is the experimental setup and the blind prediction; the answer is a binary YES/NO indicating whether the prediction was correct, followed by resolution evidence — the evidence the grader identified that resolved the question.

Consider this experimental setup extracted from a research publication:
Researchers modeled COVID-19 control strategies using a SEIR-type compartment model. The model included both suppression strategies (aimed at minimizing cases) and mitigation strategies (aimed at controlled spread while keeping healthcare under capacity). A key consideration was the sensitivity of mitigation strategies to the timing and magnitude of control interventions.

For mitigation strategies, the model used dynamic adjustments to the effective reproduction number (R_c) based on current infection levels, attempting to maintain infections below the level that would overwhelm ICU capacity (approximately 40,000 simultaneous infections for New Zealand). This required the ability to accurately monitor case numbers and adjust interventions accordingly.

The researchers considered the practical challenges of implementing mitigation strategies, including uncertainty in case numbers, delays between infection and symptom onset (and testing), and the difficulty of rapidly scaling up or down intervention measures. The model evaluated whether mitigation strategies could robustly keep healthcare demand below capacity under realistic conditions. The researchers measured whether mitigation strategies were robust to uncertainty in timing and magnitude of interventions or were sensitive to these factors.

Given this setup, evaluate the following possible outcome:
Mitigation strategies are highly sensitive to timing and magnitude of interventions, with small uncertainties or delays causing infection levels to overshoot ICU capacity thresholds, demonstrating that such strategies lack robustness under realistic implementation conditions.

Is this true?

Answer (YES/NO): YES